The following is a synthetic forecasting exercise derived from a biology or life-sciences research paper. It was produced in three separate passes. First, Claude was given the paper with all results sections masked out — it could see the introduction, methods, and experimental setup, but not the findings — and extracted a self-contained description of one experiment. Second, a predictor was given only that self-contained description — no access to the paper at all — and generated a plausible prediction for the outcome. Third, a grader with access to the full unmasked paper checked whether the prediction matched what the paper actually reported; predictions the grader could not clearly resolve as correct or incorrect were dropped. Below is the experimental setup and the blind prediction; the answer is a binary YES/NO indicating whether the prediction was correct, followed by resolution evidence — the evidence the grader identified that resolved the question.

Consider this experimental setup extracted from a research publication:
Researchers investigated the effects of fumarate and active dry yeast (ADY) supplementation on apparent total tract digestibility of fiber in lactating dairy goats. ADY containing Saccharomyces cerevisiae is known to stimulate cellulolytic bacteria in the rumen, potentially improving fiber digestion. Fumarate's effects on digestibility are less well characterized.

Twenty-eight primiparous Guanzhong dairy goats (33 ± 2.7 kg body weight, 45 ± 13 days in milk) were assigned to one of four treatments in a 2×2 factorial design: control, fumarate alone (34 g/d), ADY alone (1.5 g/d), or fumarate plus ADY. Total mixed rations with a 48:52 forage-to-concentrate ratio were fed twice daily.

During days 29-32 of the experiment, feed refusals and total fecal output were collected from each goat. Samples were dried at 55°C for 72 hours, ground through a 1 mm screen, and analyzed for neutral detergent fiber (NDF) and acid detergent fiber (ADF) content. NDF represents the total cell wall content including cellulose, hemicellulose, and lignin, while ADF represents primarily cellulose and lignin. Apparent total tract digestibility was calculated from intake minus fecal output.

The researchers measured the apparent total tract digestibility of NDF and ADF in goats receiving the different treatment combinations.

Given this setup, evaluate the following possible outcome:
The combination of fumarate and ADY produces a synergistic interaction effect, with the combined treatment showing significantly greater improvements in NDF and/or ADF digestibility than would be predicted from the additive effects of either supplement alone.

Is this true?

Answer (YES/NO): NO